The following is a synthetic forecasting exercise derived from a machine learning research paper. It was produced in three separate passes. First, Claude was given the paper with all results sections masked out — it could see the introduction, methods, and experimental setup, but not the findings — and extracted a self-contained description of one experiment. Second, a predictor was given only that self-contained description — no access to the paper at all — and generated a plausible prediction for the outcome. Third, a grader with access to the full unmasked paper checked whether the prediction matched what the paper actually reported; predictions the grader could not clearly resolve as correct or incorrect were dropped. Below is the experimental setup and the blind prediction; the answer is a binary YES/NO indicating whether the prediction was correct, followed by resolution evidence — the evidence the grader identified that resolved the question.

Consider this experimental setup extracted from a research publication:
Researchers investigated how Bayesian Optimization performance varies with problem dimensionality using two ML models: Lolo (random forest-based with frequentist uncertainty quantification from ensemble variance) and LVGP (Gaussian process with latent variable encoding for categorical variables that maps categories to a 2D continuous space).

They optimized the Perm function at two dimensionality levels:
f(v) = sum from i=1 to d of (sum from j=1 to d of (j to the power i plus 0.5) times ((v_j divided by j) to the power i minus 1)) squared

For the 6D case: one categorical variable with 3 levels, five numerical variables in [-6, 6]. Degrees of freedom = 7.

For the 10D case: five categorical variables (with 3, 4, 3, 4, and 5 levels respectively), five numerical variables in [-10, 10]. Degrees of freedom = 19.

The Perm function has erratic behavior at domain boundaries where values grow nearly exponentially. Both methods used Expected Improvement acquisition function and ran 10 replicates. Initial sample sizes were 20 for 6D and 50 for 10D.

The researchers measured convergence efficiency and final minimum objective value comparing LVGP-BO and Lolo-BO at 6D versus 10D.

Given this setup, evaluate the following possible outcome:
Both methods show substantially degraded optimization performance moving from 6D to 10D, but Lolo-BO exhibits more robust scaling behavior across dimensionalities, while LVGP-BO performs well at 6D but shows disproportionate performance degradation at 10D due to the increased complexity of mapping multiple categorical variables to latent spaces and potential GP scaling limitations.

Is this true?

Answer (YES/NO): YES